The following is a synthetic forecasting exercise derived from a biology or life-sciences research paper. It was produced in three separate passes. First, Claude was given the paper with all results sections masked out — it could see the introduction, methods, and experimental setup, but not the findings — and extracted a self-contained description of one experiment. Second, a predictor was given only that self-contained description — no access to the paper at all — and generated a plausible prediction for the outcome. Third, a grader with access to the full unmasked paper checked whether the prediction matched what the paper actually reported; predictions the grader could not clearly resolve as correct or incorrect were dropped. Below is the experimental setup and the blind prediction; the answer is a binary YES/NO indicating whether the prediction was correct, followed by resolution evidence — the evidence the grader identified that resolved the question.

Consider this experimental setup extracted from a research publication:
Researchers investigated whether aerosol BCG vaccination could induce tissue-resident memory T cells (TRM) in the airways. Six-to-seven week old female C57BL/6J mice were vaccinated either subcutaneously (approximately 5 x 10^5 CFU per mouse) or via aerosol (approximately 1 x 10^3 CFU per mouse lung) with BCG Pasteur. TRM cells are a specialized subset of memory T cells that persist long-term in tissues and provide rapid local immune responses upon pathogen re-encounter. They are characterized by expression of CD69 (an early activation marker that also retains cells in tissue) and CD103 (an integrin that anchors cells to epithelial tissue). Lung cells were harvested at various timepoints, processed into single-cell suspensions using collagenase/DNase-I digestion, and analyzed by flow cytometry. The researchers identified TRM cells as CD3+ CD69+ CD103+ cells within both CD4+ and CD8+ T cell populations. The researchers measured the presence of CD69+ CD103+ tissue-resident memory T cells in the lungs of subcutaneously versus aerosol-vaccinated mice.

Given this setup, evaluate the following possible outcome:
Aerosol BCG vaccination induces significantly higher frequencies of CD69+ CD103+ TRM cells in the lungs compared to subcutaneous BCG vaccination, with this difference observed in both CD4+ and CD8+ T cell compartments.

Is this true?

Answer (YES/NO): YES